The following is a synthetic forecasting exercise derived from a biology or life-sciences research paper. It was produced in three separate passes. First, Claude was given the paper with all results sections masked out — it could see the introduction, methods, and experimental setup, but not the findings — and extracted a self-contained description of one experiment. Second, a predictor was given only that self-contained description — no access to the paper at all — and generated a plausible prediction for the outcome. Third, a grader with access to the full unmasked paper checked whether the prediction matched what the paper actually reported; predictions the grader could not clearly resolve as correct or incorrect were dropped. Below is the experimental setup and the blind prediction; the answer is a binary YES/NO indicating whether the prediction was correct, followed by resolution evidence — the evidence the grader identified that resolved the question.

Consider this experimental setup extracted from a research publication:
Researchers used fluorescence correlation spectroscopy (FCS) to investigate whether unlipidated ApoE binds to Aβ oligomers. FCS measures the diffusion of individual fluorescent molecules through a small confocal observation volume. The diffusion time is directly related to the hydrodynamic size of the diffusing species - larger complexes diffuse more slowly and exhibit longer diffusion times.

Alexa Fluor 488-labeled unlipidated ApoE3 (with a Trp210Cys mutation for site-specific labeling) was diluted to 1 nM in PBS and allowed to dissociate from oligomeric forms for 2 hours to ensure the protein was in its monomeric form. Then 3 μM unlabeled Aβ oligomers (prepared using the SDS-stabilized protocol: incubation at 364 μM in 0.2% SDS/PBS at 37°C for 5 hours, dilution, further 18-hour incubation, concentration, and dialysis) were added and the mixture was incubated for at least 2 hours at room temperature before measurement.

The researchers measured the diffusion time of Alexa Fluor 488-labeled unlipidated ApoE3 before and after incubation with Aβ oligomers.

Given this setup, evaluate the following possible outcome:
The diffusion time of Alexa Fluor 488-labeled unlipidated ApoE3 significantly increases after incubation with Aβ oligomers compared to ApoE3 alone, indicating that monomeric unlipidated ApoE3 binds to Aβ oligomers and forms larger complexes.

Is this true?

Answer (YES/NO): YES